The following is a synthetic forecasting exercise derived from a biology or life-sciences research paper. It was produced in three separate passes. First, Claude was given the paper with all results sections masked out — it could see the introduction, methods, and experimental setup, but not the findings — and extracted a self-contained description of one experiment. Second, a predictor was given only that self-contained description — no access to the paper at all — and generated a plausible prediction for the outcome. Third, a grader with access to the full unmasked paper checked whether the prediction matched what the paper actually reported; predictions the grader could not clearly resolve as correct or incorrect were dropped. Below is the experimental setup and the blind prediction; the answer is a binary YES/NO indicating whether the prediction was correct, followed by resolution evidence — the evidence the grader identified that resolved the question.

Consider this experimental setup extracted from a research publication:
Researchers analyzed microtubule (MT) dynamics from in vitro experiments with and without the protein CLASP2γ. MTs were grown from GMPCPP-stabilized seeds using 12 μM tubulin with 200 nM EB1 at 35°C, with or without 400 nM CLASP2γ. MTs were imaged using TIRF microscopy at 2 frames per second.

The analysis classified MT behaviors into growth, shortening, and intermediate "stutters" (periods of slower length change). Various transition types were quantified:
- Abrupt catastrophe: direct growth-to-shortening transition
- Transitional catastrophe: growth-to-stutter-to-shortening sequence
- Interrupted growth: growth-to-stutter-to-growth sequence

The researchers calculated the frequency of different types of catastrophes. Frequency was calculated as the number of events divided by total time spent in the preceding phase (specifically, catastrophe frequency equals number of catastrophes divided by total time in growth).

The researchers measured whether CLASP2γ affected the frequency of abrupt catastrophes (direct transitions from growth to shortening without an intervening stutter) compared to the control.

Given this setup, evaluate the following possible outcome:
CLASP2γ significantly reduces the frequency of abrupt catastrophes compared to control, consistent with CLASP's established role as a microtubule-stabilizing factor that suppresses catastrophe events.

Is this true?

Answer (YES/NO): NO